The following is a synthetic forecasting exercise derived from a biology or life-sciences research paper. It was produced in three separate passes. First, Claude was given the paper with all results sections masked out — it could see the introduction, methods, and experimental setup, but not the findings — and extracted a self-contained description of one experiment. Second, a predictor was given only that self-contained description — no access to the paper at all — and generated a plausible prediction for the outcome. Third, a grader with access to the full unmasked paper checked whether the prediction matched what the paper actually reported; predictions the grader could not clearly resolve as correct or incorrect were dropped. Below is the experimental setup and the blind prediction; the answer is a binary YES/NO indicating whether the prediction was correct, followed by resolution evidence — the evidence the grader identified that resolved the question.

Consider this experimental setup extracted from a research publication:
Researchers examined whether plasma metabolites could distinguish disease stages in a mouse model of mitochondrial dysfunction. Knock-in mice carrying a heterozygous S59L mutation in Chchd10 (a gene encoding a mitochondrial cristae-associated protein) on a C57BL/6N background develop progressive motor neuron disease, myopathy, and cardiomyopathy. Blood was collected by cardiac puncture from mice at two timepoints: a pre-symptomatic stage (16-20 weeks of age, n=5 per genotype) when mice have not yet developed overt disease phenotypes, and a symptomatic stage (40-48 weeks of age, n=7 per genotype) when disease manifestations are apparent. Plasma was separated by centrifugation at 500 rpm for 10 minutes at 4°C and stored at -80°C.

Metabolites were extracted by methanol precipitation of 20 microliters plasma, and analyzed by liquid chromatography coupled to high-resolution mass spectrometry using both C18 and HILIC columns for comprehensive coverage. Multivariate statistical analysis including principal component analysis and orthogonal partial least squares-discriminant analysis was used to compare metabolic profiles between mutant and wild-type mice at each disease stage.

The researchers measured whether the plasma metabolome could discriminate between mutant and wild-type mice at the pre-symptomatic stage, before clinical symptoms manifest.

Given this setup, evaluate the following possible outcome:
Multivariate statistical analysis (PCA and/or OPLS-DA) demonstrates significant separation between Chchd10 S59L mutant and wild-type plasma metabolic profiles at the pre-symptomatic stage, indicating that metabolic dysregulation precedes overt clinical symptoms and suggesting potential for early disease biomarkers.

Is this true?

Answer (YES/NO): YES